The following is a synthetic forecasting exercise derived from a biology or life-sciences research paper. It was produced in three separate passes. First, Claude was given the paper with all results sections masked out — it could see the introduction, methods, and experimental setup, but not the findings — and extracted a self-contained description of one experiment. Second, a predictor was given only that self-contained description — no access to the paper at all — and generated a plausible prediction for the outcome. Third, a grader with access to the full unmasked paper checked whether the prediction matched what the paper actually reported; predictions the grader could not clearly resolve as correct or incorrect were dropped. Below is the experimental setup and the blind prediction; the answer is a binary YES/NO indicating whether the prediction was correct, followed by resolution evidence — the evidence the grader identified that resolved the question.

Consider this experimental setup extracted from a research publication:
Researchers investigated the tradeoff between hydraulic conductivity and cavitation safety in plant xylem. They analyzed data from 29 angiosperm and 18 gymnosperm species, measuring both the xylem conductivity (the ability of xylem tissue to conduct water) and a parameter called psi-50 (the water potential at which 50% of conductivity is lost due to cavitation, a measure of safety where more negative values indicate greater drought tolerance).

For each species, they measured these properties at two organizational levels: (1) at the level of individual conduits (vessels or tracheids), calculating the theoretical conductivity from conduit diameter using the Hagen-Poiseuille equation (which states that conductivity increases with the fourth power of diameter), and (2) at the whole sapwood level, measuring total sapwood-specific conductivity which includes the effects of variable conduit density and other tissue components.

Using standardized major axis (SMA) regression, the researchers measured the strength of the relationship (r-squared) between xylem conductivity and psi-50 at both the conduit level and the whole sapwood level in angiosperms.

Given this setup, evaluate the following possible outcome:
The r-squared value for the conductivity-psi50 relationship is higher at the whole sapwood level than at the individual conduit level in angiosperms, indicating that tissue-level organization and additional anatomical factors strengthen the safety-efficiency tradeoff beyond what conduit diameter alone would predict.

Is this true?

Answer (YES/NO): NO